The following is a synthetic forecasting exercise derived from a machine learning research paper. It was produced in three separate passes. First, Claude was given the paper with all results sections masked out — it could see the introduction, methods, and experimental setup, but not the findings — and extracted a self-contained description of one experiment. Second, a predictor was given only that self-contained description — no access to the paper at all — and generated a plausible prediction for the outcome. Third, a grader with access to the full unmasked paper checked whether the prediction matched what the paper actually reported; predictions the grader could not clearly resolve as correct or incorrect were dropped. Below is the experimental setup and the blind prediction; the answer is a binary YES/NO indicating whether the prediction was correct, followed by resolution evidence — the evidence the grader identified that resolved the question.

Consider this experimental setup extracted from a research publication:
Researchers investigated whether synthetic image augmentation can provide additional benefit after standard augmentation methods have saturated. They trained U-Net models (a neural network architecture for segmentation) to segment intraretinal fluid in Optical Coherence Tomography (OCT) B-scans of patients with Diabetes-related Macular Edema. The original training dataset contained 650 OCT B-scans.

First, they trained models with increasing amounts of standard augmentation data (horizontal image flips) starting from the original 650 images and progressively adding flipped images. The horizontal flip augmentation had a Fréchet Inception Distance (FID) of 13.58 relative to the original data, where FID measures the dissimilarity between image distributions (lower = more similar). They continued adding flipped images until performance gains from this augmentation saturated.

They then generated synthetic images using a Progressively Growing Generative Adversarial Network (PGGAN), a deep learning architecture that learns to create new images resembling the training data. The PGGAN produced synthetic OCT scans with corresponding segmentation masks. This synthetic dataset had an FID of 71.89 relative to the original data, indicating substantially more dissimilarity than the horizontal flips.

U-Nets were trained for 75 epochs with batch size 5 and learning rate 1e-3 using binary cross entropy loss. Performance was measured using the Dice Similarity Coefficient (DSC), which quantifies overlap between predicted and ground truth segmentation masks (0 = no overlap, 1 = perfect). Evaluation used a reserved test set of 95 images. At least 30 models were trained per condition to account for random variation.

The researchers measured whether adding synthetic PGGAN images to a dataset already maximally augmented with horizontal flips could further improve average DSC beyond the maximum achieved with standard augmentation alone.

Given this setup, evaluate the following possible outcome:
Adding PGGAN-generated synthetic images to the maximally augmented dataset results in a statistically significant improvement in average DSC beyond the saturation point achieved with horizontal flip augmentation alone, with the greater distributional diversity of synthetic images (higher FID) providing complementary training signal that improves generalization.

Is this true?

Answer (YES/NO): NO